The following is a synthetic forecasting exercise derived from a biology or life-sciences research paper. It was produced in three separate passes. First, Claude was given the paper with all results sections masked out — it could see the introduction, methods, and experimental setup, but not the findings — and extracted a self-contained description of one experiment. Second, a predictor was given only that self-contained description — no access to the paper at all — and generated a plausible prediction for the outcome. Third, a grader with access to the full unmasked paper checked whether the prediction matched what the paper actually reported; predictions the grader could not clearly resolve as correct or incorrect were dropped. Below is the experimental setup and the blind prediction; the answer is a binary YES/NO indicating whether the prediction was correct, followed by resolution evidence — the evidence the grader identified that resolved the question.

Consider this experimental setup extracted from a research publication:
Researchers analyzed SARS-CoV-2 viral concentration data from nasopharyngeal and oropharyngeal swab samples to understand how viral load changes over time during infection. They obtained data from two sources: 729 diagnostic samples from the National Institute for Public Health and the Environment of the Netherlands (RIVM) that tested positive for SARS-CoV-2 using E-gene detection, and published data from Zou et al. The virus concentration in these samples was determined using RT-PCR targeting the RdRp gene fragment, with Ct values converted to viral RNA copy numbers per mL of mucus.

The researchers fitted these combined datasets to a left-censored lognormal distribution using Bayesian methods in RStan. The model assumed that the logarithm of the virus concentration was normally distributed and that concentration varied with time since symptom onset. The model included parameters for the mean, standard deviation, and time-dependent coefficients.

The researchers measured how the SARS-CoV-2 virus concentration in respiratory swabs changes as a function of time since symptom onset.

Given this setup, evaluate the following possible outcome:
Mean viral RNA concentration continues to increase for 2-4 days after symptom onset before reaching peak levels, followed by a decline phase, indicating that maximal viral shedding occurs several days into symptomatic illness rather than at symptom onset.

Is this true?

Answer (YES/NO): NO